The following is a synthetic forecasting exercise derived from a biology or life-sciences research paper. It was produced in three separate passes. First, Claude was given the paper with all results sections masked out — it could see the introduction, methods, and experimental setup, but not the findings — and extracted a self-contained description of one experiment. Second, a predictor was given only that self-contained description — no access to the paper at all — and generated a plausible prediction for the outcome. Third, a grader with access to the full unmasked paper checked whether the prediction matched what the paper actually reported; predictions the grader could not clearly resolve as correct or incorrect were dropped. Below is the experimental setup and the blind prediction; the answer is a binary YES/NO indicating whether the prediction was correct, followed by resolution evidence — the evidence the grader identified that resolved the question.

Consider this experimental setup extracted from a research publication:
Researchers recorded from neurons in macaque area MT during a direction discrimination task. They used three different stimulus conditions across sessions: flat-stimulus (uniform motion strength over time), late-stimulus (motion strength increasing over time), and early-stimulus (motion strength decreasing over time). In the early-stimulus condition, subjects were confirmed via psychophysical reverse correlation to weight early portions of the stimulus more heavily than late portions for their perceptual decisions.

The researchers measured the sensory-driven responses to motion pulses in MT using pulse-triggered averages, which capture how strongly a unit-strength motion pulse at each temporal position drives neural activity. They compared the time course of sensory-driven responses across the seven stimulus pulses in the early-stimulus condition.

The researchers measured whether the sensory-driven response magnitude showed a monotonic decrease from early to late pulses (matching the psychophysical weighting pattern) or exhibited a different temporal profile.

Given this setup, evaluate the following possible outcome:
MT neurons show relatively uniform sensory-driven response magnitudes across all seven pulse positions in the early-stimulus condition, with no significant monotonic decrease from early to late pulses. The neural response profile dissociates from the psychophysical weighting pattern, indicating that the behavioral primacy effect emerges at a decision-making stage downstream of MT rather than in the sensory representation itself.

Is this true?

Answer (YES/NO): NO